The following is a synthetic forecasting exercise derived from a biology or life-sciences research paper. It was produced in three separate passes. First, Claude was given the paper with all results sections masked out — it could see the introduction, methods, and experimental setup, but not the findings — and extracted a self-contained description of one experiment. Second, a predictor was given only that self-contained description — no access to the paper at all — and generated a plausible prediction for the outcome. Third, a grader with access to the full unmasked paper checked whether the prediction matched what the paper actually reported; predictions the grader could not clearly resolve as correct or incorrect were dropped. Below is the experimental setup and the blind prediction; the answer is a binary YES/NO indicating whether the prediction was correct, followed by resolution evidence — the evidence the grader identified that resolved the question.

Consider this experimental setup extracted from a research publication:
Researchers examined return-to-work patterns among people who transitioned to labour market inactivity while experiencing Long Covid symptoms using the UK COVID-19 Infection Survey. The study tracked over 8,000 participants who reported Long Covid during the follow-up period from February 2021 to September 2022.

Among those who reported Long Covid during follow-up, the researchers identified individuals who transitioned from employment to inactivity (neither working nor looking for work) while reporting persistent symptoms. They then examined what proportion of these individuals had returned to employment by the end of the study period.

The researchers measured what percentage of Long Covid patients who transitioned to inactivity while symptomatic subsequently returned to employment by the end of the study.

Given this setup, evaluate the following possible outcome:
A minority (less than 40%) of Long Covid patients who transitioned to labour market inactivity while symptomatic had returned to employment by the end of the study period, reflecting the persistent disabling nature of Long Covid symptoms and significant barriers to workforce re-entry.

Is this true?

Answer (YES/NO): YES